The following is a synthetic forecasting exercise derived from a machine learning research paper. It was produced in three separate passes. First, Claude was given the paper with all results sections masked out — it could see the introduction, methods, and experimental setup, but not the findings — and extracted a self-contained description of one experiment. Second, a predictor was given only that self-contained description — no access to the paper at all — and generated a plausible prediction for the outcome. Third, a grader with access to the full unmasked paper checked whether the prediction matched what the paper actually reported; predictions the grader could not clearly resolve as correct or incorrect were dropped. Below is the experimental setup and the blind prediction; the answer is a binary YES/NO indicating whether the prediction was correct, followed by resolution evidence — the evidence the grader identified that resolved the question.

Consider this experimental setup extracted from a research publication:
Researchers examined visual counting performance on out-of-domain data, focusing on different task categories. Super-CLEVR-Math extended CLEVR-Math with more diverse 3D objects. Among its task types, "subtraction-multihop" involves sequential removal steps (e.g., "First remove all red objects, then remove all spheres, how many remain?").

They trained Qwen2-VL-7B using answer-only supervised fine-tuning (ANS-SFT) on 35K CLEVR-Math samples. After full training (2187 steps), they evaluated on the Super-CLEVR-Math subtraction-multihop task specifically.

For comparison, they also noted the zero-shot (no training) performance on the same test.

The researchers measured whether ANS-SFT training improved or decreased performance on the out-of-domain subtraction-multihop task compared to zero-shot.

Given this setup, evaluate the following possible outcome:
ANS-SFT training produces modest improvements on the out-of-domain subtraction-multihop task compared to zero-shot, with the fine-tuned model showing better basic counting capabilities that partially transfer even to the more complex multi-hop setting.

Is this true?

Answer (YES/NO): NO